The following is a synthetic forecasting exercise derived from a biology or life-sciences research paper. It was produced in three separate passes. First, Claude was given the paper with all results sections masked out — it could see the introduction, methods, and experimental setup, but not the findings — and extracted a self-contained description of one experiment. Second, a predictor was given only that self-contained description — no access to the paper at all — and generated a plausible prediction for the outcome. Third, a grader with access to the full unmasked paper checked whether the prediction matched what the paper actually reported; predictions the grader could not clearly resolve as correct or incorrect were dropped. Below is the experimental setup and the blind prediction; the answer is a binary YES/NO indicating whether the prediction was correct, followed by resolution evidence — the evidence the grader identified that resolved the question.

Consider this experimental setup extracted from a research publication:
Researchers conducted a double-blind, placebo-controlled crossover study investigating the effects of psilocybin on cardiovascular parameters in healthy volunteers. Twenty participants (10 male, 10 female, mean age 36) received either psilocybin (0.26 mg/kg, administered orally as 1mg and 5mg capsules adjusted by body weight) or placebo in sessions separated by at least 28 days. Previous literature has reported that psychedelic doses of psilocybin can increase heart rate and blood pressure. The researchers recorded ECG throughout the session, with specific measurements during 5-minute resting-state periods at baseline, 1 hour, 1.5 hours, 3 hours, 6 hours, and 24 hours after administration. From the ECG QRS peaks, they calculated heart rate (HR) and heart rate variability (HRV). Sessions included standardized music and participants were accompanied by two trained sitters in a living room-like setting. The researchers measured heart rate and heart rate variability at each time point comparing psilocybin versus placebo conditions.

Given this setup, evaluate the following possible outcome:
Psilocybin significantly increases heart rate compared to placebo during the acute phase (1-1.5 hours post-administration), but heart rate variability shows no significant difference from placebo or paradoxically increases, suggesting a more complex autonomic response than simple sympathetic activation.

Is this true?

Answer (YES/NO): NO